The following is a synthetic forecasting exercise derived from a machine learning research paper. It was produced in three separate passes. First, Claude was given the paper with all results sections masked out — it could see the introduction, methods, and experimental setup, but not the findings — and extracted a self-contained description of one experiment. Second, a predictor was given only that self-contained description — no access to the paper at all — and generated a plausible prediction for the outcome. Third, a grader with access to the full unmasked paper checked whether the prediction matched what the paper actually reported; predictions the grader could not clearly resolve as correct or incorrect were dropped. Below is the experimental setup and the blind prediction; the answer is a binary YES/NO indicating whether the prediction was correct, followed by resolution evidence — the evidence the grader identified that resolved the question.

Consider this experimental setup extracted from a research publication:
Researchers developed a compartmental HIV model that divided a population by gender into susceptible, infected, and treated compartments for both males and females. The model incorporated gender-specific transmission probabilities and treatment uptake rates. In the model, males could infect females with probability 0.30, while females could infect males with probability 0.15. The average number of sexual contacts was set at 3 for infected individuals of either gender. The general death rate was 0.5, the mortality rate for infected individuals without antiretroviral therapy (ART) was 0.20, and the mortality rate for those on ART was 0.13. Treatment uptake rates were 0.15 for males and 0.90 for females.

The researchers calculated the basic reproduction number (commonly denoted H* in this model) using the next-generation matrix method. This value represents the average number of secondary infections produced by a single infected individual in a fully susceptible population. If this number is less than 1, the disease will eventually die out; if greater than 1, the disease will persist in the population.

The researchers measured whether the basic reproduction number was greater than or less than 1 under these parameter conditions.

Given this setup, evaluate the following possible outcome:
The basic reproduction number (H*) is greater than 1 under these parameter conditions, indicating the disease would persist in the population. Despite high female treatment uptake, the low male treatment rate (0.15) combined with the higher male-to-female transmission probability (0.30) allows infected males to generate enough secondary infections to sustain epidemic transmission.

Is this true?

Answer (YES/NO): NO